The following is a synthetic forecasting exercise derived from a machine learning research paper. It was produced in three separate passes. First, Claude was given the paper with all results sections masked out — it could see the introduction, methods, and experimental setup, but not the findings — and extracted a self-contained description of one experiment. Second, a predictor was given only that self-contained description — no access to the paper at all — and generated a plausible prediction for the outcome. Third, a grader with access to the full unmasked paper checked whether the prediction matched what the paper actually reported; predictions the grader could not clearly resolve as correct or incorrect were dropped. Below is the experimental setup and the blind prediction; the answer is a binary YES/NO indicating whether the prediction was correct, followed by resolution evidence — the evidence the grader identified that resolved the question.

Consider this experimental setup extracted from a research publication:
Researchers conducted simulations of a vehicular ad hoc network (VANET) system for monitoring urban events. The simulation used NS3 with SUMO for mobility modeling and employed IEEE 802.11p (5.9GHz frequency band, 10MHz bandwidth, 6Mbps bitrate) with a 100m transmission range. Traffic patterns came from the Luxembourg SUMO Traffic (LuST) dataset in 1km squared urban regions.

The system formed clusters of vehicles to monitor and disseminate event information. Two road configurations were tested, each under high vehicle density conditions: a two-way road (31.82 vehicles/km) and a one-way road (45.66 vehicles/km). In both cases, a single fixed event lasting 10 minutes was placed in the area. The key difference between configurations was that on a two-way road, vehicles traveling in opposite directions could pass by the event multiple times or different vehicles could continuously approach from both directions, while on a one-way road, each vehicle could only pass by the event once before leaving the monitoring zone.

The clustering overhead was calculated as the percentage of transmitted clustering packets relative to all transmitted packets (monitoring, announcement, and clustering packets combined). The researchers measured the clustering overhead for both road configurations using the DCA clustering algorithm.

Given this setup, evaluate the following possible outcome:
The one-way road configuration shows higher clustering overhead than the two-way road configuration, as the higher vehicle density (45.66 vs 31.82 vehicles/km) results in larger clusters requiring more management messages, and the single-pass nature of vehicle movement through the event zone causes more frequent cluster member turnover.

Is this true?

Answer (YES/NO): NO